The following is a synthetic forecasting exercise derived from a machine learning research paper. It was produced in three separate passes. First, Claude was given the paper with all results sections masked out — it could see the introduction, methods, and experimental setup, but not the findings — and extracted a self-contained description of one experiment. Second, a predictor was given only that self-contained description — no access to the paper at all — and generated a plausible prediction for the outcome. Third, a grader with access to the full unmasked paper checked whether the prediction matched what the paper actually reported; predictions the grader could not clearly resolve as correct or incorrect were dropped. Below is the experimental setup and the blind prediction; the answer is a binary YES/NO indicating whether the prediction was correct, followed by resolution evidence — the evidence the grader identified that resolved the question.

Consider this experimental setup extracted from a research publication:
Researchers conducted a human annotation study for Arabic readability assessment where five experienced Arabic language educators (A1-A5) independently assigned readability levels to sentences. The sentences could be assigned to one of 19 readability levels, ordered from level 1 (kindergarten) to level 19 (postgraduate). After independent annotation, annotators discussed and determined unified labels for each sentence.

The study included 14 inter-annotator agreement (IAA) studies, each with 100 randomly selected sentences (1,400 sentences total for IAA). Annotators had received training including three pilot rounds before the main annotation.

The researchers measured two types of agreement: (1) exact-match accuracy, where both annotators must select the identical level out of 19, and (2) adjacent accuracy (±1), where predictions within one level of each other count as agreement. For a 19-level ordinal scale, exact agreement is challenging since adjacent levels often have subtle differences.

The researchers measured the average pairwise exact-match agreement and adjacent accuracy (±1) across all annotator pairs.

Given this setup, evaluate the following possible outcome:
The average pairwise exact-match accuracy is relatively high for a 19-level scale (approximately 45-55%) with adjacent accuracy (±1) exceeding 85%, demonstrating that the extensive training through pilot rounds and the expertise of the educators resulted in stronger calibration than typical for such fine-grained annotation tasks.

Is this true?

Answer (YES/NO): NO